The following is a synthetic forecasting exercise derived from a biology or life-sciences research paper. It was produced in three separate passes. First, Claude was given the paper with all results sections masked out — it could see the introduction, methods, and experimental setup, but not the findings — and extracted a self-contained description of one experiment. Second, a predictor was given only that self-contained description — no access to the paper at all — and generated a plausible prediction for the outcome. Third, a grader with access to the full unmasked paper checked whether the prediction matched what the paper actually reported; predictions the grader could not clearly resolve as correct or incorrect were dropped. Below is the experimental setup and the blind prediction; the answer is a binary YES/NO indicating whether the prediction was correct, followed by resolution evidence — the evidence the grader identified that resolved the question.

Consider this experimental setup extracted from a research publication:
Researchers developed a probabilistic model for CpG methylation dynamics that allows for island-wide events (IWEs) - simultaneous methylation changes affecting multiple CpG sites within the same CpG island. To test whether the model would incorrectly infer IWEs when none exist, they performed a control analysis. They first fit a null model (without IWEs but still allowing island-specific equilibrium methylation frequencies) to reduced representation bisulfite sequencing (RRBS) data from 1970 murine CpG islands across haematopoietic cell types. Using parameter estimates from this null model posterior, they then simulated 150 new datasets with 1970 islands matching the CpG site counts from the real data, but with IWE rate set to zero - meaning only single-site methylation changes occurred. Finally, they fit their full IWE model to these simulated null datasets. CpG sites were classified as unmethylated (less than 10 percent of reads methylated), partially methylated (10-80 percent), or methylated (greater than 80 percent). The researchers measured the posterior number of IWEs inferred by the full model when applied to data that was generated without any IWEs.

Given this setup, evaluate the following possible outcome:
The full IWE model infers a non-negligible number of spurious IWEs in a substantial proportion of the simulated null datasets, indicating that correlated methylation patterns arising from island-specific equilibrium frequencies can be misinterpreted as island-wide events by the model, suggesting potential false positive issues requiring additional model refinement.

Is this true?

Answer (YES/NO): NO